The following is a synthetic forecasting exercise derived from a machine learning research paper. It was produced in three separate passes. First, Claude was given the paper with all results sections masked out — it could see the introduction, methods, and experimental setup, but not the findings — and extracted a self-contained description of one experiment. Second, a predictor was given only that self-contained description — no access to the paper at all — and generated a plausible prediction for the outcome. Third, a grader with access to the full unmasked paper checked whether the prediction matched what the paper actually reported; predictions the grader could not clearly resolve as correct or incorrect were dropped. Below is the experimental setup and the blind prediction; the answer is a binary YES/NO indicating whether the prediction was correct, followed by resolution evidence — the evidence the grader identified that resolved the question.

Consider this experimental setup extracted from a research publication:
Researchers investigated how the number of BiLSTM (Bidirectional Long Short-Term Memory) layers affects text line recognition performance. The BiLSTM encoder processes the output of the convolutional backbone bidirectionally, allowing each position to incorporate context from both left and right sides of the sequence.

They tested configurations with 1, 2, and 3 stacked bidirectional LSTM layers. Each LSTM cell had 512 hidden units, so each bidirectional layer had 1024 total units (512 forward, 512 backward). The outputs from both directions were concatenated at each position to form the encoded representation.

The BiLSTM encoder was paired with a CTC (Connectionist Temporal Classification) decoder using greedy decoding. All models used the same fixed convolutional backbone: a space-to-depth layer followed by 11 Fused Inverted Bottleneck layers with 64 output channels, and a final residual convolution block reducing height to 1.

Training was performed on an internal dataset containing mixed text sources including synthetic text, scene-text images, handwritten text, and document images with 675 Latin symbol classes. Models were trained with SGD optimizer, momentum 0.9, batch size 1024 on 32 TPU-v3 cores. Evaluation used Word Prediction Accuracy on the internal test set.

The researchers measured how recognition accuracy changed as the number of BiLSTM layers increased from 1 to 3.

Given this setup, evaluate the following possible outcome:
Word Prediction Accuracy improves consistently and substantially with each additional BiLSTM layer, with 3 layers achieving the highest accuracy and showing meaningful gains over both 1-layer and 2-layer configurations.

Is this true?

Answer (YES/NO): NO